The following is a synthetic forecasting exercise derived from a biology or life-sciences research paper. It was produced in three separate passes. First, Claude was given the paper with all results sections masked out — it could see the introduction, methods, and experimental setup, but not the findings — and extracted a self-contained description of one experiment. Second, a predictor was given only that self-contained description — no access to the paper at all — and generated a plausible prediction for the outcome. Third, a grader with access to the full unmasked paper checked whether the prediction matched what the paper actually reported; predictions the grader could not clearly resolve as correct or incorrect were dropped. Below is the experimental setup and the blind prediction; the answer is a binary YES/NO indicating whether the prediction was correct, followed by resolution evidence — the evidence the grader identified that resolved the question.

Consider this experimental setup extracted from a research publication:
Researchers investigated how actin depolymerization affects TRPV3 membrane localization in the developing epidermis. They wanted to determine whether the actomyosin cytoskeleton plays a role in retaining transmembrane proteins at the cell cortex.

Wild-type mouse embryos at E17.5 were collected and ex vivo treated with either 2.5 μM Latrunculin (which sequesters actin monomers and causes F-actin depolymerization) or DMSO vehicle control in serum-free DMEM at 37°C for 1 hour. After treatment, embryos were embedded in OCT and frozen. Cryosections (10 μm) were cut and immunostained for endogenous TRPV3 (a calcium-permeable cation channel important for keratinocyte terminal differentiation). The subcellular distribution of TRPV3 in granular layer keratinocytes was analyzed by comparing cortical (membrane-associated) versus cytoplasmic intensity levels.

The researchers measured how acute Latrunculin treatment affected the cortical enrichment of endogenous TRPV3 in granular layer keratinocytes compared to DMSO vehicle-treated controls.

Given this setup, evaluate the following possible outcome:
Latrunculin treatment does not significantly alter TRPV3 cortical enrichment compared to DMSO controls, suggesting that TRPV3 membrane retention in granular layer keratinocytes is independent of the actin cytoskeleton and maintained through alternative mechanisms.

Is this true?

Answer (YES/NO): NO